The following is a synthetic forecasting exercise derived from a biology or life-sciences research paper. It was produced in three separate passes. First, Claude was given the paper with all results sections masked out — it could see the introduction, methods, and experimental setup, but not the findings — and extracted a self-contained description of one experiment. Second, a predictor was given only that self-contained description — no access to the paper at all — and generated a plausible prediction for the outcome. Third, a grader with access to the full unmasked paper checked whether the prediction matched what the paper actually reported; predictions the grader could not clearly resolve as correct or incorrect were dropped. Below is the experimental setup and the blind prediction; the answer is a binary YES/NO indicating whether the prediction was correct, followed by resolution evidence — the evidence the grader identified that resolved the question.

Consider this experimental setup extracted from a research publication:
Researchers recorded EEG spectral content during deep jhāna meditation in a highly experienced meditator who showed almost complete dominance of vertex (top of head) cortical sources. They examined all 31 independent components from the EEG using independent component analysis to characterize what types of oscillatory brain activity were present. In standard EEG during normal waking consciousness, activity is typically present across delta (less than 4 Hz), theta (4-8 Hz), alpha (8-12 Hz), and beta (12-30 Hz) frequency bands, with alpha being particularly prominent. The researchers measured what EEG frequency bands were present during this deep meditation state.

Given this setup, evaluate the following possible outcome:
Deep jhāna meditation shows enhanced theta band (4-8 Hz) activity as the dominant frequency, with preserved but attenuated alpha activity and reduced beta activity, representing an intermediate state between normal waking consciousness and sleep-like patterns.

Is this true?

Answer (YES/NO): NO